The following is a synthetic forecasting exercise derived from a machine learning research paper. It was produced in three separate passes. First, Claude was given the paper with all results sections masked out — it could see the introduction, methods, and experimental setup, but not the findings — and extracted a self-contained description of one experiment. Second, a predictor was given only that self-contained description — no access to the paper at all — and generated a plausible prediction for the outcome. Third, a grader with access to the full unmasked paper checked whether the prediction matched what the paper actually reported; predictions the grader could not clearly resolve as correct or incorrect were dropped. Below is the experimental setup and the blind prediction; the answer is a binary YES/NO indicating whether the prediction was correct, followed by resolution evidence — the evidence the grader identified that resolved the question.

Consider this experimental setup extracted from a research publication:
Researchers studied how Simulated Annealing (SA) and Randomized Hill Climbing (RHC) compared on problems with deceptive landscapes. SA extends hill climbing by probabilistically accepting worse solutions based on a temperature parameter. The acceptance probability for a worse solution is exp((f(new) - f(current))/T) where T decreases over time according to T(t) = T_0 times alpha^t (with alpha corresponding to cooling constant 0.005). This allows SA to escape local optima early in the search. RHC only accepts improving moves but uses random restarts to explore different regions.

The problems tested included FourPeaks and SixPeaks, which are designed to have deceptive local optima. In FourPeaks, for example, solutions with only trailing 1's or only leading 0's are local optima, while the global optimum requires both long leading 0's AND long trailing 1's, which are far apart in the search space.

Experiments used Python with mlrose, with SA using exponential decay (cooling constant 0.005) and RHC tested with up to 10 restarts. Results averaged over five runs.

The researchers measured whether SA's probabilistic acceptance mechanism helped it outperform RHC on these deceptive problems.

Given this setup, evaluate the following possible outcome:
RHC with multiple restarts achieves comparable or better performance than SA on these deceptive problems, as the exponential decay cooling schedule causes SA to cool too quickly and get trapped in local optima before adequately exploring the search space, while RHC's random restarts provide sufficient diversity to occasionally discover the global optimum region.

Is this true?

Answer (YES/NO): NO